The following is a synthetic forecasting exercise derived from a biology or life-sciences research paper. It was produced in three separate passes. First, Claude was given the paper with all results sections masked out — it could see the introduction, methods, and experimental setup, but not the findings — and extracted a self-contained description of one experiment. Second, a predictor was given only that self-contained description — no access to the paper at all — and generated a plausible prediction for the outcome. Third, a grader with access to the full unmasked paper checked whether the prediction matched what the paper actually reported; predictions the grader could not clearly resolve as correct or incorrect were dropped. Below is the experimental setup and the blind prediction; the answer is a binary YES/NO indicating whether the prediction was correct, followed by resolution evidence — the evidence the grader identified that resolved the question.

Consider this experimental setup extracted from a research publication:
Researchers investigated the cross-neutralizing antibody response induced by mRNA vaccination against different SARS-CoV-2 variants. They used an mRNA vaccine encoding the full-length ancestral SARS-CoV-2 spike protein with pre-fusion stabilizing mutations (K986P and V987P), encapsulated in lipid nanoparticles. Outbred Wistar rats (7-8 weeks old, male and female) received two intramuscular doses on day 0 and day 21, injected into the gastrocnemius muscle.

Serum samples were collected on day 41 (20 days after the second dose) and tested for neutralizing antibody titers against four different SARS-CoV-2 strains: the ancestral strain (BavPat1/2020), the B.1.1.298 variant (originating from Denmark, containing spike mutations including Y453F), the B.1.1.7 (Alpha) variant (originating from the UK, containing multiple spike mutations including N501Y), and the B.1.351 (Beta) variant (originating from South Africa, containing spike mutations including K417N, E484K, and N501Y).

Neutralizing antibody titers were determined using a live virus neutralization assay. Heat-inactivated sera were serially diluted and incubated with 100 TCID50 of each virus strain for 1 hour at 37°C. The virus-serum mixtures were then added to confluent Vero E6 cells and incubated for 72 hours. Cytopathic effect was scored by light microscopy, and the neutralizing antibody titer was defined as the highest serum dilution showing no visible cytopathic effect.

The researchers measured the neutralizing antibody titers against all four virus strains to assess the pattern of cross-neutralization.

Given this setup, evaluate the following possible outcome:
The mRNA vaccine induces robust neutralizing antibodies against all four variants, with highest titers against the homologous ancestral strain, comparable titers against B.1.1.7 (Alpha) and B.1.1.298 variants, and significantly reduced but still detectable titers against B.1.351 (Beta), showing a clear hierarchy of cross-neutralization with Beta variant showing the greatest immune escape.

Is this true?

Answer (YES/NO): NO